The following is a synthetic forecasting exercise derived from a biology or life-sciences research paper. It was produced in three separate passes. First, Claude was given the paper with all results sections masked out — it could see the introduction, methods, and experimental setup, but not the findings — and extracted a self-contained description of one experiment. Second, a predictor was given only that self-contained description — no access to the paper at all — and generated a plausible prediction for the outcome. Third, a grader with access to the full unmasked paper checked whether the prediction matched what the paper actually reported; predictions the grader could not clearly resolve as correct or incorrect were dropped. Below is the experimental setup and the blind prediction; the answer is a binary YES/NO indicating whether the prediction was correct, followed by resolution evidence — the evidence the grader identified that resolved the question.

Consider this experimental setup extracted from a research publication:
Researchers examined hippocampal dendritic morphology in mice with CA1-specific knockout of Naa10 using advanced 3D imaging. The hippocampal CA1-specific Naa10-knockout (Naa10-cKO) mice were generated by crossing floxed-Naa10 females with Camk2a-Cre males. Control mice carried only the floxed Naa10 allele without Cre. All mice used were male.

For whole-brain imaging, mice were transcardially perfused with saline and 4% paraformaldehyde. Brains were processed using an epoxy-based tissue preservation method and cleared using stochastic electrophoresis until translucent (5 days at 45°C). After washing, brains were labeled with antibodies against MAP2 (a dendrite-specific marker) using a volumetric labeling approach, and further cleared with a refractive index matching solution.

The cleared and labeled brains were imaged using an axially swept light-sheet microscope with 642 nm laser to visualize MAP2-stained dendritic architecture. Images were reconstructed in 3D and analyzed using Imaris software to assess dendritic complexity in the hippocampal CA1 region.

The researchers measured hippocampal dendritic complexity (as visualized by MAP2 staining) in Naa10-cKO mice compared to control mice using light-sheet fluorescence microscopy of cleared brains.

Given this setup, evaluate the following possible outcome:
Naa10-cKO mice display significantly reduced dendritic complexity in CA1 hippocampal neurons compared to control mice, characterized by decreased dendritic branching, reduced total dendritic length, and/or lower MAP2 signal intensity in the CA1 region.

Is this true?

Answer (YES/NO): YES